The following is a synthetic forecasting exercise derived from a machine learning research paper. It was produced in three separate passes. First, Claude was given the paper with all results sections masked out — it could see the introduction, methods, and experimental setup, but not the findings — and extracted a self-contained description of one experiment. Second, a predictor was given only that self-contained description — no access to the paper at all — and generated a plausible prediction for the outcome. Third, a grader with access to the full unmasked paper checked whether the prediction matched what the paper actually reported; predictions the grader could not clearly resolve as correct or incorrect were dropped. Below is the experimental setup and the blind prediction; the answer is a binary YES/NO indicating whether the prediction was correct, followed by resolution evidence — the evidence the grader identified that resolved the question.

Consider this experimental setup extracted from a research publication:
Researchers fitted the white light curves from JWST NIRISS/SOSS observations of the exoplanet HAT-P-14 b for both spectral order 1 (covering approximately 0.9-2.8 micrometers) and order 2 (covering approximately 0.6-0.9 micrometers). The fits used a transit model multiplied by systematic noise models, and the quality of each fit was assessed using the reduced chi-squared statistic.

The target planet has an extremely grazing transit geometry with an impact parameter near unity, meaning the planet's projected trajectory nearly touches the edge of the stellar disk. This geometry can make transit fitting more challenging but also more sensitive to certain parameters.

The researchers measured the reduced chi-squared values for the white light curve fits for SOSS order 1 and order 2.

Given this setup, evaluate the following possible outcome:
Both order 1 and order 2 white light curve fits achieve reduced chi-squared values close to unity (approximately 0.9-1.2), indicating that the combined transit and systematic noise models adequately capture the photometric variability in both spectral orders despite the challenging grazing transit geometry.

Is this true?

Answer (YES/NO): YES